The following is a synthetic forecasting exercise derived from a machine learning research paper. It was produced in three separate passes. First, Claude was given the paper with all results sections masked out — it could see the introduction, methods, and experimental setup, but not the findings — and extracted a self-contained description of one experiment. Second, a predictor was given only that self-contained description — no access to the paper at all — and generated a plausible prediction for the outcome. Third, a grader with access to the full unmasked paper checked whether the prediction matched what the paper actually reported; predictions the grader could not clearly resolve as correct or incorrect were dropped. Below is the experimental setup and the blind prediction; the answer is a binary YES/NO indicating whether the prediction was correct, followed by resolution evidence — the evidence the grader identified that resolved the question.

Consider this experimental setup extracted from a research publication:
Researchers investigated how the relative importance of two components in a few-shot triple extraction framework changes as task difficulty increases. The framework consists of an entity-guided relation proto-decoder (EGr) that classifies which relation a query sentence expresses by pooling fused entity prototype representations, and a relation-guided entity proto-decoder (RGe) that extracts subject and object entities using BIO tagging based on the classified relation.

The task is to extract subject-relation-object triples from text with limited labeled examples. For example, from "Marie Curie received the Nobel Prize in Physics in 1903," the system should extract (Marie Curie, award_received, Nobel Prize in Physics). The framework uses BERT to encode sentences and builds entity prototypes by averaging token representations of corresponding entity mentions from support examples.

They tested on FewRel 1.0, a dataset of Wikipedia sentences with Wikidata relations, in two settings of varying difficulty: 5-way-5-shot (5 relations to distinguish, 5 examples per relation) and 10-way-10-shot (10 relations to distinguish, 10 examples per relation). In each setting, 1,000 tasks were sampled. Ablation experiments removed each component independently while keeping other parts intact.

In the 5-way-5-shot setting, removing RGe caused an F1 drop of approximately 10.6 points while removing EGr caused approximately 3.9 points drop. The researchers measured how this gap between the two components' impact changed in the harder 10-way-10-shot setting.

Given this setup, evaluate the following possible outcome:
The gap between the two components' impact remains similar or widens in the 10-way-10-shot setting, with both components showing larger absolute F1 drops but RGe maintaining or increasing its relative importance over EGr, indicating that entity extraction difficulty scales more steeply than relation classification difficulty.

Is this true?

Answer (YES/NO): YES